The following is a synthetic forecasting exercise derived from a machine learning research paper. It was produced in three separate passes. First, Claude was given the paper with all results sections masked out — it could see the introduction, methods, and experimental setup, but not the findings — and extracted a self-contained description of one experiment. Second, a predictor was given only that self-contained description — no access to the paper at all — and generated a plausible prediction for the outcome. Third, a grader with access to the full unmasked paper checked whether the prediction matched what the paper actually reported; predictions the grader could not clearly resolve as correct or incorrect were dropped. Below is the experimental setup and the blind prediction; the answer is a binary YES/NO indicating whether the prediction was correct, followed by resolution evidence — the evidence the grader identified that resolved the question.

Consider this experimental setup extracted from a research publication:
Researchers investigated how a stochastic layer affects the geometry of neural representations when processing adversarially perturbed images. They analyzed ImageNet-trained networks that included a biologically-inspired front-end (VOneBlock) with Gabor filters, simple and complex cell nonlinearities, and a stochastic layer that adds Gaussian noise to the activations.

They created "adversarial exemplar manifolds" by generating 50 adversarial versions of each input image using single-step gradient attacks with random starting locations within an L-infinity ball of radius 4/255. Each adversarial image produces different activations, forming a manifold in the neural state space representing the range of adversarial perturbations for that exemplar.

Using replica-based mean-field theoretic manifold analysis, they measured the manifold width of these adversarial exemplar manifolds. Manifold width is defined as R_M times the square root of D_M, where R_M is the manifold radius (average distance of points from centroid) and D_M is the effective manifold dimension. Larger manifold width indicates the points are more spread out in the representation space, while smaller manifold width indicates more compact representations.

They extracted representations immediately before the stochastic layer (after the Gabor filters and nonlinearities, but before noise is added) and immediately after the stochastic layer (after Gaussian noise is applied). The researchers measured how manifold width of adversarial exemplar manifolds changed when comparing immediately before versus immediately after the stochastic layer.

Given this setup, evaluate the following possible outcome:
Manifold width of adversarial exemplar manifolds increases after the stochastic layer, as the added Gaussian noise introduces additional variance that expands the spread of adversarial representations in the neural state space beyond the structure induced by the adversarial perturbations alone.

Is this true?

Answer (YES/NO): YES